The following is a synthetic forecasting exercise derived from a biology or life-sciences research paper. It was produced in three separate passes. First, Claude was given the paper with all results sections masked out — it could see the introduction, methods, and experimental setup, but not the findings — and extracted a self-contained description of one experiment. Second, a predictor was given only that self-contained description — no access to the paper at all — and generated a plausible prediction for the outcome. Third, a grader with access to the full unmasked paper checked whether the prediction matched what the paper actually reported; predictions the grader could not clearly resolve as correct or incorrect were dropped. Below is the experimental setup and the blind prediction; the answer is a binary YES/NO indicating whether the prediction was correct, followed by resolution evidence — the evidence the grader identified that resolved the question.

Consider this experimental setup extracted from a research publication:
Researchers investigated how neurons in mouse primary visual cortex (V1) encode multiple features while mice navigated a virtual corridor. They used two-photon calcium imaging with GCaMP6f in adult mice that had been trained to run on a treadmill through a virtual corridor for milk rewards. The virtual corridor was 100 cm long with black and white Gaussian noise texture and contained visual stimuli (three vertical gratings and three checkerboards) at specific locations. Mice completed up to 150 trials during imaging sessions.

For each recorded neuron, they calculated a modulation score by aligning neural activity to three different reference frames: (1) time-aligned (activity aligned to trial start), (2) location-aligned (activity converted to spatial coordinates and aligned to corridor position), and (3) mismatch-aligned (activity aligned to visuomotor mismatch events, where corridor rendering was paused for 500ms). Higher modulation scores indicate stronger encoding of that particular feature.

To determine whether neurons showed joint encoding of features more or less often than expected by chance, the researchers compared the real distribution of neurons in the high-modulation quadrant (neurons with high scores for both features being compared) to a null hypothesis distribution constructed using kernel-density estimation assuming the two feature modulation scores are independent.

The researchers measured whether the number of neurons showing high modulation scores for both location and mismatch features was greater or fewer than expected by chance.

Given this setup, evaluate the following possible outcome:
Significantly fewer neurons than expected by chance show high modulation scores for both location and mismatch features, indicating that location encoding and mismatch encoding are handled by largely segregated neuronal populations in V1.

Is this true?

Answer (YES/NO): YES